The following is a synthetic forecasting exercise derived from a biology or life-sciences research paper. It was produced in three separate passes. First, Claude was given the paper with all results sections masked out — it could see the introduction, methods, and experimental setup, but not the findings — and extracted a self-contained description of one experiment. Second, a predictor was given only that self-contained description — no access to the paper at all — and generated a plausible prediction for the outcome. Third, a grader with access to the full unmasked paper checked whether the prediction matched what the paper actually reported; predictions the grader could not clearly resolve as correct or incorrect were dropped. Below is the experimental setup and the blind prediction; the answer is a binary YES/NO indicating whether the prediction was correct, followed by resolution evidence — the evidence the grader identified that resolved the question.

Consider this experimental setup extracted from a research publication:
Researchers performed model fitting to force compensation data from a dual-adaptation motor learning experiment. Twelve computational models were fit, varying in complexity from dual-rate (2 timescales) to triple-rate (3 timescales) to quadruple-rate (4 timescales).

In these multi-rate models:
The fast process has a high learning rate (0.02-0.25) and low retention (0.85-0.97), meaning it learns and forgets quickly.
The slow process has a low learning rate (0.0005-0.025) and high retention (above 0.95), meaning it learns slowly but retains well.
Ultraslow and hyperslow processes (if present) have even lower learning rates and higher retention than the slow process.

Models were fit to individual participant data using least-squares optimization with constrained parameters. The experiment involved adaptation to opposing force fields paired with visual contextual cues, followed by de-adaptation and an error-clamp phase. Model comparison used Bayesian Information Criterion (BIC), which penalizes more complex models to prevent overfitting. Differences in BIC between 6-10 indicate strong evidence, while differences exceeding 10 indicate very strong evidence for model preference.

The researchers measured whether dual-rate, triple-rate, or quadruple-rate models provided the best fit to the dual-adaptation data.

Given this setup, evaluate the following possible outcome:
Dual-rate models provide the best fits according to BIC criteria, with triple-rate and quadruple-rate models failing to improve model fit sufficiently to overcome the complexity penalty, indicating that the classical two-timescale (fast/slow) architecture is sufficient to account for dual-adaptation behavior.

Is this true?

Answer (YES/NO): NO